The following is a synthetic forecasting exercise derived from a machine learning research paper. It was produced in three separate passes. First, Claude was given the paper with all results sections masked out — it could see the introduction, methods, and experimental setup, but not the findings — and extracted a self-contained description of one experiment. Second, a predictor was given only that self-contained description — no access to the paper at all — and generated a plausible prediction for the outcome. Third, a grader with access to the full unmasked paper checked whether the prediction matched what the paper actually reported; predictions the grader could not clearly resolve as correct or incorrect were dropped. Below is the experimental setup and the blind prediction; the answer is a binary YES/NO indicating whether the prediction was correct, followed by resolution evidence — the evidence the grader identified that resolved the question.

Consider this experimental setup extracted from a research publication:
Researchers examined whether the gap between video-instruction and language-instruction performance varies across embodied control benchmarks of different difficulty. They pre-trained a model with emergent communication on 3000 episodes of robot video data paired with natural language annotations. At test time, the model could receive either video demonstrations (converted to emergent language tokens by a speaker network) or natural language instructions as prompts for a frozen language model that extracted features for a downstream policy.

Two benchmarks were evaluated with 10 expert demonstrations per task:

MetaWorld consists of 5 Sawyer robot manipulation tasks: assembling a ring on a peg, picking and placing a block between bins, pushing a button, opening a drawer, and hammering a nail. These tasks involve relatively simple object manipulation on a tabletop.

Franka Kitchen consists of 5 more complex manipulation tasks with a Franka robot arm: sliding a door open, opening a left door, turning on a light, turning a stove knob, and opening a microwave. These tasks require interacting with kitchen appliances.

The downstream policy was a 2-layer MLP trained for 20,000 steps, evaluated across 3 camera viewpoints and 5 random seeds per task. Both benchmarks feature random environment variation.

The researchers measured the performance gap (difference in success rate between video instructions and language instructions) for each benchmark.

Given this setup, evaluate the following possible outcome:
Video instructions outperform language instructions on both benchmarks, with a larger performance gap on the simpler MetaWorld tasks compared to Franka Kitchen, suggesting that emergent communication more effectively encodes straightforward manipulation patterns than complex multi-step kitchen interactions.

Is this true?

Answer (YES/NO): NO